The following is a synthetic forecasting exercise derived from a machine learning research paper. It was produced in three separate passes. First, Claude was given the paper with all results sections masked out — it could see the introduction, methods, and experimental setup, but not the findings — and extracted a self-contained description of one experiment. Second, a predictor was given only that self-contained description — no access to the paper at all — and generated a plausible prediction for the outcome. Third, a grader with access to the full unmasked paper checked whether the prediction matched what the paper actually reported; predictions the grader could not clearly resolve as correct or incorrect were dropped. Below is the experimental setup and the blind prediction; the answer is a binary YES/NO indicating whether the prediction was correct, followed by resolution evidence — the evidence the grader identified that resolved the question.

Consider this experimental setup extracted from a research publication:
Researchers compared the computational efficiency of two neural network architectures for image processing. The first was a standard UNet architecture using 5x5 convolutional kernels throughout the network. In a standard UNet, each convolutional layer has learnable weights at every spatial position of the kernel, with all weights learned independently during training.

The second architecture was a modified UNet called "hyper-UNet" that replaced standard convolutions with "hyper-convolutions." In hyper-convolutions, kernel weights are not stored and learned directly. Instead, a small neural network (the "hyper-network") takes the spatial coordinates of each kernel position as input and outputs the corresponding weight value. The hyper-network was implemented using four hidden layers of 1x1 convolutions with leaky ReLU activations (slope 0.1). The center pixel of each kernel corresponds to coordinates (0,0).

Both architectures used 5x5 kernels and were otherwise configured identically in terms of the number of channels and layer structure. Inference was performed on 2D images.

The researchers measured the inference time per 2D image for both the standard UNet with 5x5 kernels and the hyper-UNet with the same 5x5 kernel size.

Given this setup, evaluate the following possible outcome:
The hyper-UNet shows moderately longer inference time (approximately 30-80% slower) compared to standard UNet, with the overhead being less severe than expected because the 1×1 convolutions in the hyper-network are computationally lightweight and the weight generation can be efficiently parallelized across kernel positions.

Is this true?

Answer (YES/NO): NO